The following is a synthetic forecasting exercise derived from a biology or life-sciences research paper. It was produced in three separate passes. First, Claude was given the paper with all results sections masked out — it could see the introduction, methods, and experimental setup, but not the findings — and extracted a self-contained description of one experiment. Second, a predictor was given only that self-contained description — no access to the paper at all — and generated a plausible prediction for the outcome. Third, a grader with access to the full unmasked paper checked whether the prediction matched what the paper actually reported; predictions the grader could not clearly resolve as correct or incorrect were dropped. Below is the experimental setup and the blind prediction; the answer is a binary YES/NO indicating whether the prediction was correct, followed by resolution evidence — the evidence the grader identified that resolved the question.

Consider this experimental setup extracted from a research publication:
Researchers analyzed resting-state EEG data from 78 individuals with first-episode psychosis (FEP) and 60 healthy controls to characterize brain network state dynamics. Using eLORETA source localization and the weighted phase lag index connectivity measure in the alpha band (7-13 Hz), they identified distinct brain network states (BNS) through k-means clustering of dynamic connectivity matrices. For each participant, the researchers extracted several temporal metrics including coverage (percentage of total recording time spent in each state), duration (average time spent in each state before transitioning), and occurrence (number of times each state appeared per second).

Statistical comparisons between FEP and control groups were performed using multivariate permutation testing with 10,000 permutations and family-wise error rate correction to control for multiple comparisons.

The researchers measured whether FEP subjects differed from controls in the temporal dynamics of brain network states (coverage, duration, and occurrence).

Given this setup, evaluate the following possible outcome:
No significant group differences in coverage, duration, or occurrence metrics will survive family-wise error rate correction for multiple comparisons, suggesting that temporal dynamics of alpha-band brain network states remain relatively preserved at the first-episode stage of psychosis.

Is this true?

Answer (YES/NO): NO